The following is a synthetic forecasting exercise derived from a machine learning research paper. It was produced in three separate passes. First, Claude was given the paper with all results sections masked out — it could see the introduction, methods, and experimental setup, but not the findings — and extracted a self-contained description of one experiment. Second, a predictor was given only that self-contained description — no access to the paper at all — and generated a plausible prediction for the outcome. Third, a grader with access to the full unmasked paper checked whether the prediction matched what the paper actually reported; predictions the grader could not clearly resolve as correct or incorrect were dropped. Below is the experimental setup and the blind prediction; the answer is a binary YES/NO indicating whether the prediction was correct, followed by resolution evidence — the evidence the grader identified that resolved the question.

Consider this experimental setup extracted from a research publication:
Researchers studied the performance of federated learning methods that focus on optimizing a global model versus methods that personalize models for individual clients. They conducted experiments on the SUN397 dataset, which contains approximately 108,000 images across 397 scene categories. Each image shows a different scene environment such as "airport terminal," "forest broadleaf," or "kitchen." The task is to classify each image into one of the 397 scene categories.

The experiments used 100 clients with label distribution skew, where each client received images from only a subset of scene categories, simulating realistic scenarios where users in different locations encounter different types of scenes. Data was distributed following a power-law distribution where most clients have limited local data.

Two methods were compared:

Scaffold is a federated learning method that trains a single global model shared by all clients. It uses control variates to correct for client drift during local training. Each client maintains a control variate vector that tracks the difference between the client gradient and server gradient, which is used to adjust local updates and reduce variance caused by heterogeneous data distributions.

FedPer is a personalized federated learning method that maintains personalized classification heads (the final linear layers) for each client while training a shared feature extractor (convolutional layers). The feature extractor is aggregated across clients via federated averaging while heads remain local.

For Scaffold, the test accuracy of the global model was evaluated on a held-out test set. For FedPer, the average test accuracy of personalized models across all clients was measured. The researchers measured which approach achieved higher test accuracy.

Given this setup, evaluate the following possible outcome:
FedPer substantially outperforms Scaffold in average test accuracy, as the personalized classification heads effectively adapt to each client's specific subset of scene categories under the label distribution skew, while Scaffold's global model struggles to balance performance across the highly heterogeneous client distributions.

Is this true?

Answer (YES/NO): YES